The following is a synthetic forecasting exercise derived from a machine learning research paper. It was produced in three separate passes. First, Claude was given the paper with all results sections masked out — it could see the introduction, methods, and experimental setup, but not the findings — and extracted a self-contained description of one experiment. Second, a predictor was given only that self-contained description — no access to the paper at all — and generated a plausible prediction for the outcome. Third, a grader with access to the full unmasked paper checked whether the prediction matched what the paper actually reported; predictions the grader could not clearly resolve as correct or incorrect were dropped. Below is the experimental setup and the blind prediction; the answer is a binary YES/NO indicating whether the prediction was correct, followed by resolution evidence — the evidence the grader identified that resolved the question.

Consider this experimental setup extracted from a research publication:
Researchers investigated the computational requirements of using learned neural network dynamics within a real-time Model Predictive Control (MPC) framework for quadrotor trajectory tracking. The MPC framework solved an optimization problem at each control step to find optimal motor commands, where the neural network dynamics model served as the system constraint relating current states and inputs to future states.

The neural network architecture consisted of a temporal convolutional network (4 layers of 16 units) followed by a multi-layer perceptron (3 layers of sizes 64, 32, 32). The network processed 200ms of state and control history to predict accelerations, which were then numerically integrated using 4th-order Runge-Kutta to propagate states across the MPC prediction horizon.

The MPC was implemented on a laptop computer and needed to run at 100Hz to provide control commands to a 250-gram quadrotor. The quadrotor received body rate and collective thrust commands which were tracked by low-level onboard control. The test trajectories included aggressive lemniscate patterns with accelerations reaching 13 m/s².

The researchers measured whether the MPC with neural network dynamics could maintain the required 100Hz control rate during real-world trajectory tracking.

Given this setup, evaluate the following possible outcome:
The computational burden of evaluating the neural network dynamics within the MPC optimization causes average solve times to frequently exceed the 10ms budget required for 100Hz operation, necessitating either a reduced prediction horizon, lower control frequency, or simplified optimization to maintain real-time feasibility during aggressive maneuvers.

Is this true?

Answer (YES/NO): YES